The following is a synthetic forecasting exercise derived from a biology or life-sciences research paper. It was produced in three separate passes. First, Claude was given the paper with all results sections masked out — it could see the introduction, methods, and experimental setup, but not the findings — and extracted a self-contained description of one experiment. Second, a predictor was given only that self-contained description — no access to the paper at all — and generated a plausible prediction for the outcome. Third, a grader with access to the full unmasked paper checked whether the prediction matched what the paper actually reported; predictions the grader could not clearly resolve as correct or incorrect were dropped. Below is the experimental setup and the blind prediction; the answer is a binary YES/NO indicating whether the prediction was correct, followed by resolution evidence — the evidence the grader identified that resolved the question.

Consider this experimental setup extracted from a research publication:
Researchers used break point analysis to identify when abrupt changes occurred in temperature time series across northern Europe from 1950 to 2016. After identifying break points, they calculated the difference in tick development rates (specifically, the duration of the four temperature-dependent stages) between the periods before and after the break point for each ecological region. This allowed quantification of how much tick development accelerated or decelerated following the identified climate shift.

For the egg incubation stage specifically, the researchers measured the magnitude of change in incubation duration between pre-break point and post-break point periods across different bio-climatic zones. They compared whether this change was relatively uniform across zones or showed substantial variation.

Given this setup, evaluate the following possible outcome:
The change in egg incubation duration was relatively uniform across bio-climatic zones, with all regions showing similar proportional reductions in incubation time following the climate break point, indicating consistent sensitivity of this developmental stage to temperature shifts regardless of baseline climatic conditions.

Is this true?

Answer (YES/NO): NO